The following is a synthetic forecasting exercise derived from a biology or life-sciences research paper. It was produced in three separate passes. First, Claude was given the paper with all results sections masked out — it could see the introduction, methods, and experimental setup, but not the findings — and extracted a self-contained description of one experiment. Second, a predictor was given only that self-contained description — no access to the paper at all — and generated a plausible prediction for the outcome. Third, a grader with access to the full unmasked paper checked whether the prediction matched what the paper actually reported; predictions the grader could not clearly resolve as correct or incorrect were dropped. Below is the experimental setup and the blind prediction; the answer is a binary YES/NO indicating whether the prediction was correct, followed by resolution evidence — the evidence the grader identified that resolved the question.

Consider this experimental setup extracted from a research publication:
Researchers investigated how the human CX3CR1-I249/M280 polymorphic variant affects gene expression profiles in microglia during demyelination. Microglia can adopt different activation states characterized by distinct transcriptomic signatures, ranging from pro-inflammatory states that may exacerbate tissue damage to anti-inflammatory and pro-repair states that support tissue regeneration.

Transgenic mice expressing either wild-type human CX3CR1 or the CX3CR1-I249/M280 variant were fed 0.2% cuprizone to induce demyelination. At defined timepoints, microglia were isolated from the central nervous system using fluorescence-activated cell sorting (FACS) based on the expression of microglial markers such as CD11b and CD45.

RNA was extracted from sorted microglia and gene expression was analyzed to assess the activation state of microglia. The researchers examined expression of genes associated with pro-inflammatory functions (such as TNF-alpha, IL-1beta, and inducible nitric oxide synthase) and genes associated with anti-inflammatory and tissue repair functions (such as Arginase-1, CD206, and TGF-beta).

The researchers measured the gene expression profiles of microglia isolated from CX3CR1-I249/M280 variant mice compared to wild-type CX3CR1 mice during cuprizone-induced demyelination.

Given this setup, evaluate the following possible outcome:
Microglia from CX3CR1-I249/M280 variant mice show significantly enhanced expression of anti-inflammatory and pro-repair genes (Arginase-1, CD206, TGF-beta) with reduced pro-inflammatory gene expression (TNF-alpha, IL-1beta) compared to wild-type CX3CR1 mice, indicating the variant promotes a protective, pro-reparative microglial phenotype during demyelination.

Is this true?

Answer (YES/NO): NO